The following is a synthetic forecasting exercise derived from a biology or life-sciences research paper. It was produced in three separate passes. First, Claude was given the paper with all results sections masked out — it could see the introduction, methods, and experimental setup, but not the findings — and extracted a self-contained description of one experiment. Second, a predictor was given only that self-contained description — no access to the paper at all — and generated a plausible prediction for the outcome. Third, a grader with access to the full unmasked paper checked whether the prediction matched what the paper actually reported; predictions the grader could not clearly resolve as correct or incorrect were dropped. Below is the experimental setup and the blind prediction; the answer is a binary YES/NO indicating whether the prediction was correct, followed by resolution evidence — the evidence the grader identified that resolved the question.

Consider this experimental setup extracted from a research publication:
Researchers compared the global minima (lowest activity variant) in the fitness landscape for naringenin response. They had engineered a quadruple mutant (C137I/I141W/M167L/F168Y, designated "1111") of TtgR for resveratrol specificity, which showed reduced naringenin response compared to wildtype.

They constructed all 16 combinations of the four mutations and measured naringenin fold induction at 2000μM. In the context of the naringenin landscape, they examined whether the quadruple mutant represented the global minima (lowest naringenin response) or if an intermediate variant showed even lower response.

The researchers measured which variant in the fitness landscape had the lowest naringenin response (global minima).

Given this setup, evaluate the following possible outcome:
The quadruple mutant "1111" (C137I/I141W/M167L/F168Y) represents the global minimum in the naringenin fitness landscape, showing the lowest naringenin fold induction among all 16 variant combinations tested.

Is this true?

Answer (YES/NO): NO